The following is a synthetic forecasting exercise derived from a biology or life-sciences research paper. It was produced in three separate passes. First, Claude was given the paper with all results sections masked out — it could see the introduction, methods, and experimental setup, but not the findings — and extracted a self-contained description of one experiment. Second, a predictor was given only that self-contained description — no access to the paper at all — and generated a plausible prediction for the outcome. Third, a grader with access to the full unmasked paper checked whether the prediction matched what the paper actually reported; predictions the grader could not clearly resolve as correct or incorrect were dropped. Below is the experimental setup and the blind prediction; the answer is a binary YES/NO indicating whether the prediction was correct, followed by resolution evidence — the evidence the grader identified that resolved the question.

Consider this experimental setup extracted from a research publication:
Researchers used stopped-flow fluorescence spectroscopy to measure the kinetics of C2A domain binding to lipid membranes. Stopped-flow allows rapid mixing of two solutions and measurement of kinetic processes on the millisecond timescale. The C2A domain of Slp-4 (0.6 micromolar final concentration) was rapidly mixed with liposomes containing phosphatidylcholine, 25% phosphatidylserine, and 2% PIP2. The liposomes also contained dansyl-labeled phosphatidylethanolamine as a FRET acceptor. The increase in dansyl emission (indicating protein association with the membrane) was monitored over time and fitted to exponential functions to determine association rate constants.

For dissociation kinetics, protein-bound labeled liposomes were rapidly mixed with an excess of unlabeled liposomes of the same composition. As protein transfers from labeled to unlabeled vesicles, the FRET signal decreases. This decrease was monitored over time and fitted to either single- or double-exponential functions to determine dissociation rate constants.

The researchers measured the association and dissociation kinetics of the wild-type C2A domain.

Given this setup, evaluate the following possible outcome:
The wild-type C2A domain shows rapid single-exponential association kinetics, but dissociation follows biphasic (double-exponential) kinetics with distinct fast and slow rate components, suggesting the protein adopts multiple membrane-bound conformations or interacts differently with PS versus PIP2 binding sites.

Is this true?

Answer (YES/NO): YES